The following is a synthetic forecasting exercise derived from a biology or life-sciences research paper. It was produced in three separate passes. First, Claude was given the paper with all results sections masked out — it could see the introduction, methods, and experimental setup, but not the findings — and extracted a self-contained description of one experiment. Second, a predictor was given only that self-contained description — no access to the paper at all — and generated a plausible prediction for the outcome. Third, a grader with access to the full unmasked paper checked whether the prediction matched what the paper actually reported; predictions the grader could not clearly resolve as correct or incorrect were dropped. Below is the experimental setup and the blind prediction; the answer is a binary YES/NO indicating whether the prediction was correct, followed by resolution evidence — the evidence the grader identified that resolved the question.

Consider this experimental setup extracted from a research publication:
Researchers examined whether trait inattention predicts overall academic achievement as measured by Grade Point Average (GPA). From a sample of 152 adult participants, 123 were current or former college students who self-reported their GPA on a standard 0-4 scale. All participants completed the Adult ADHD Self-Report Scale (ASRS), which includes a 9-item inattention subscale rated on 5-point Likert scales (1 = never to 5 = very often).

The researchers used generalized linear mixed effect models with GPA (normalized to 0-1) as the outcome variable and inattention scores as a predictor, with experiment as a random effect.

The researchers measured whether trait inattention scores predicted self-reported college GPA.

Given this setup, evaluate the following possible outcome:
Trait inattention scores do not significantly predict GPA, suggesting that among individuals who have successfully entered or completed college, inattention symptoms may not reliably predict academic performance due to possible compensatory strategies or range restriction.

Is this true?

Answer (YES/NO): NO